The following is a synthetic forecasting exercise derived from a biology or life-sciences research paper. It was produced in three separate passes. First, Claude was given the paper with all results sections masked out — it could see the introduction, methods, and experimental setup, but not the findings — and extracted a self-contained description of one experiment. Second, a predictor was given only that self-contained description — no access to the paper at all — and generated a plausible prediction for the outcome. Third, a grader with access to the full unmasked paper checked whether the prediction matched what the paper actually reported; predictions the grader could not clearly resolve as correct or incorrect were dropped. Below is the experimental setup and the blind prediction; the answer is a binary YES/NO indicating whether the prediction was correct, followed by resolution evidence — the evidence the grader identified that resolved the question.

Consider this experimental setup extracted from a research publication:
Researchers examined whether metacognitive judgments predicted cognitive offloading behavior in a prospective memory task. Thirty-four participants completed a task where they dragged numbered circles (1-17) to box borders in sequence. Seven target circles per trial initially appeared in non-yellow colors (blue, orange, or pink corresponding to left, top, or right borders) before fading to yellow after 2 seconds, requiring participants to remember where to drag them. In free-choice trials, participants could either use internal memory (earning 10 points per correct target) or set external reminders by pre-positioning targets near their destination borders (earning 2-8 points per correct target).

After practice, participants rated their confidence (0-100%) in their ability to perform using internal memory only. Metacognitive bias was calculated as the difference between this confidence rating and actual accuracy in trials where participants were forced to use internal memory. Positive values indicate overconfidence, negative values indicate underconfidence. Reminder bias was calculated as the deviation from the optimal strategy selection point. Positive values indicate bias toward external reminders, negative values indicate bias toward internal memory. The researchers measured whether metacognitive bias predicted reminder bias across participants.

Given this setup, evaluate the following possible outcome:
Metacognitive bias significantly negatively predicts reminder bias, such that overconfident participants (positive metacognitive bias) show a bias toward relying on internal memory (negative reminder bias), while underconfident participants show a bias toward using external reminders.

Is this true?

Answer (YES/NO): YES